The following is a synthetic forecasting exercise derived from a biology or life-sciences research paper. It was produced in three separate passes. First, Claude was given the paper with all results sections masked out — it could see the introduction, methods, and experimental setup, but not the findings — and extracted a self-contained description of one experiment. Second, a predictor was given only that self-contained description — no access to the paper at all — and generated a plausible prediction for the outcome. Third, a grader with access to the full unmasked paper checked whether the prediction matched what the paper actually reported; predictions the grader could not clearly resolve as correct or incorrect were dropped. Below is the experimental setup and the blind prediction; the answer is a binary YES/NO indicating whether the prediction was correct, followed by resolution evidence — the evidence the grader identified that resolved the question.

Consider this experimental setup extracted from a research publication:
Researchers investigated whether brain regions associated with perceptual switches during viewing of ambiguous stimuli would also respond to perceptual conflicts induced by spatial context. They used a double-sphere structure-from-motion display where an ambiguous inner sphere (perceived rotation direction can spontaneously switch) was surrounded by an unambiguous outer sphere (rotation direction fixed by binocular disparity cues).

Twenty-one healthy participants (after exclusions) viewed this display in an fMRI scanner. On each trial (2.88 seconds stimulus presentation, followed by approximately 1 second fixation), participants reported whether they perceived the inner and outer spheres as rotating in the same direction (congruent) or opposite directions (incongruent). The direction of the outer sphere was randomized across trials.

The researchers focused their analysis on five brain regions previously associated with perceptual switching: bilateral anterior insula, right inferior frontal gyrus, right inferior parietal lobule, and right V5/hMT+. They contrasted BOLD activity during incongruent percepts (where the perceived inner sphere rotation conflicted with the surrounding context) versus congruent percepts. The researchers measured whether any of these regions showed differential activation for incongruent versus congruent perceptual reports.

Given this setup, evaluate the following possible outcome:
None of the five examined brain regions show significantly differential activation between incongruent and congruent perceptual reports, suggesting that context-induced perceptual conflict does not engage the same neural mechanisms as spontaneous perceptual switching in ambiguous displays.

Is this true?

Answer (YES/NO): NO